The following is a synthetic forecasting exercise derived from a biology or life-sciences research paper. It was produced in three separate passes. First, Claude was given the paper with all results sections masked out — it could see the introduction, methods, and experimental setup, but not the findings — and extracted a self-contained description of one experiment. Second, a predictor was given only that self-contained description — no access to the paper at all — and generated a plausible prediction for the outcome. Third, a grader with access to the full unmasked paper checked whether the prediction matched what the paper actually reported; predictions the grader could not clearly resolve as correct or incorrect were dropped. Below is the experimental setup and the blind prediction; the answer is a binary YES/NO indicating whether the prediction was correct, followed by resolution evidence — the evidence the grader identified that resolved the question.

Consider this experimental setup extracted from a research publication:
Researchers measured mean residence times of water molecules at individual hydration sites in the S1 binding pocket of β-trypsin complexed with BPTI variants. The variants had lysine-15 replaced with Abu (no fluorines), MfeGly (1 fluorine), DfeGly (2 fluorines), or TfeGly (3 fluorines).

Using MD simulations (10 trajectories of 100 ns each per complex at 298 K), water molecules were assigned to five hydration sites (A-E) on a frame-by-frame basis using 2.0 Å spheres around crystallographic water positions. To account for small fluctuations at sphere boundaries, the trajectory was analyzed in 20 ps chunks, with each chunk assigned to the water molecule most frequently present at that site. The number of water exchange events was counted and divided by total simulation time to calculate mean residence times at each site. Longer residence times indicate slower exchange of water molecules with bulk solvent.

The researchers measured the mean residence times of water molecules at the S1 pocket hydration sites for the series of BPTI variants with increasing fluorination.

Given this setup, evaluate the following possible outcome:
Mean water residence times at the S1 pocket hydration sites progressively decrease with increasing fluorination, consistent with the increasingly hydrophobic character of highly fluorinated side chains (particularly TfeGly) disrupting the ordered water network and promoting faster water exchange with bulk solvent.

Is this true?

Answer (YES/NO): NO